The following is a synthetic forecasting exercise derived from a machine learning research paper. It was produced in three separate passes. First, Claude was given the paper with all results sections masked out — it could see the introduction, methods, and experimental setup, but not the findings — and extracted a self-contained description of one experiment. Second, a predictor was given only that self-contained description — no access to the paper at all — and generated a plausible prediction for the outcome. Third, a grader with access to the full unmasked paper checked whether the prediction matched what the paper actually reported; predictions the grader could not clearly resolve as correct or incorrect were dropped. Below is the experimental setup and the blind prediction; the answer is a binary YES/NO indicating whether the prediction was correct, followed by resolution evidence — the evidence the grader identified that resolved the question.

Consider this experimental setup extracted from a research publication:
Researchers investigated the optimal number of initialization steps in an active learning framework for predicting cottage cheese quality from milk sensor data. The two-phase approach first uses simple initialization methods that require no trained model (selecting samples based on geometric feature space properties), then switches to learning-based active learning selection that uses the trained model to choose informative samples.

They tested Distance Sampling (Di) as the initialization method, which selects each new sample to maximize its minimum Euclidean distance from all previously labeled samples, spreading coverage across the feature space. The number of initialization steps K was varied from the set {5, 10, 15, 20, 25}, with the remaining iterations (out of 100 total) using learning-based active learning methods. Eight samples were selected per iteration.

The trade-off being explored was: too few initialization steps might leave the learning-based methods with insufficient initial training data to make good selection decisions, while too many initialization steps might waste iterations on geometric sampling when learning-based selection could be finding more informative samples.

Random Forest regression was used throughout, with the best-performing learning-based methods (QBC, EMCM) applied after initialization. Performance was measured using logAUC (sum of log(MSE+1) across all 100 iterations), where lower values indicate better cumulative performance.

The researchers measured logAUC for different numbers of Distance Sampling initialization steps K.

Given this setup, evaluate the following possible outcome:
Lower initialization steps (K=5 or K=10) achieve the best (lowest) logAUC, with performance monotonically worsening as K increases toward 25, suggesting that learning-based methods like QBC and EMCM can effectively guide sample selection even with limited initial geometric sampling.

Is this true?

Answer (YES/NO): NO